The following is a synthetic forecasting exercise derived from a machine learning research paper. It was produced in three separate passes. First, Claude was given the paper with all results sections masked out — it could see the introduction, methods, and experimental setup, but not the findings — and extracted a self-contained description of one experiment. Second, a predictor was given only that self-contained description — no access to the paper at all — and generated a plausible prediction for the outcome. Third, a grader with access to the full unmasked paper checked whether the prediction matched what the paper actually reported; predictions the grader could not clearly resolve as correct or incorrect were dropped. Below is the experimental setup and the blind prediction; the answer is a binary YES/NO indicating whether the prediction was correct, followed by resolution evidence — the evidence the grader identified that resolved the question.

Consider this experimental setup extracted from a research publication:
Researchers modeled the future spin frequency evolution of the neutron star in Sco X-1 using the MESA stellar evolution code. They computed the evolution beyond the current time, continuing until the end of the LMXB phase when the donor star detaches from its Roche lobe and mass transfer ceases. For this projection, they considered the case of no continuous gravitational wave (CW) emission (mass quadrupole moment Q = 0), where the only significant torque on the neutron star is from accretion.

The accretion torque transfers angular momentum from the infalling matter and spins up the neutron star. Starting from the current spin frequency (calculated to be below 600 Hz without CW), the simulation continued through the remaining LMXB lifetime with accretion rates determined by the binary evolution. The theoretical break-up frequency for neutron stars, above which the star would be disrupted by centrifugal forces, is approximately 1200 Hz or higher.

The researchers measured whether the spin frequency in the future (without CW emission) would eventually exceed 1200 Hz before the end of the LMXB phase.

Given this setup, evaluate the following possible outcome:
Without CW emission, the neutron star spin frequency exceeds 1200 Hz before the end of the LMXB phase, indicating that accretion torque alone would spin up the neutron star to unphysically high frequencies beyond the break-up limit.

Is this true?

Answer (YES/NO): YES